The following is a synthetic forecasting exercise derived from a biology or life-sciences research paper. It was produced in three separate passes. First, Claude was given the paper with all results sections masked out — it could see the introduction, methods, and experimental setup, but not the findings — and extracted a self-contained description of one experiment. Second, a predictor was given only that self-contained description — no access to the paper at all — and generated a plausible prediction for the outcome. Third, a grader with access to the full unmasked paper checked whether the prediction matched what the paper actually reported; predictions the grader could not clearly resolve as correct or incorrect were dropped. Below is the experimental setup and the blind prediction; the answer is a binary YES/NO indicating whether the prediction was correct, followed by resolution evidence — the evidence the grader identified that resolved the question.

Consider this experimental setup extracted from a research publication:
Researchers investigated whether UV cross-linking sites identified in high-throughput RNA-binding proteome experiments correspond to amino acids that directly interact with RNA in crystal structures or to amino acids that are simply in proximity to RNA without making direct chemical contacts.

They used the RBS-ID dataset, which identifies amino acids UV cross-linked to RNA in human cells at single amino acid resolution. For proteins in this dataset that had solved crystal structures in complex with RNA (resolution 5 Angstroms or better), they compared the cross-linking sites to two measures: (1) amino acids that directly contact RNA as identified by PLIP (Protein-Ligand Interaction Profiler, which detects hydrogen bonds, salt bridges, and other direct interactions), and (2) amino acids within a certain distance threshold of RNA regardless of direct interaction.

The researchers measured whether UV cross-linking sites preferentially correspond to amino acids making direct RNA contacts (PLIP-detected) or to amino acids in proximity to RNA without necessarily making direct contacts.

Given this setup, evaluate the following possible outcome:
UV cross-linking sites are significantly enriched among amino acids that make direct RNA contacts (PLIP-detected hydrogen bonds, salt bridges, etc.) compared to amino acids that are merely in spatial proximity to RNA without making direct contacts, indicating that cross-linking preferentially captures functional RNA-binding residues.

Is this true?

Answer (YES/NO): NO